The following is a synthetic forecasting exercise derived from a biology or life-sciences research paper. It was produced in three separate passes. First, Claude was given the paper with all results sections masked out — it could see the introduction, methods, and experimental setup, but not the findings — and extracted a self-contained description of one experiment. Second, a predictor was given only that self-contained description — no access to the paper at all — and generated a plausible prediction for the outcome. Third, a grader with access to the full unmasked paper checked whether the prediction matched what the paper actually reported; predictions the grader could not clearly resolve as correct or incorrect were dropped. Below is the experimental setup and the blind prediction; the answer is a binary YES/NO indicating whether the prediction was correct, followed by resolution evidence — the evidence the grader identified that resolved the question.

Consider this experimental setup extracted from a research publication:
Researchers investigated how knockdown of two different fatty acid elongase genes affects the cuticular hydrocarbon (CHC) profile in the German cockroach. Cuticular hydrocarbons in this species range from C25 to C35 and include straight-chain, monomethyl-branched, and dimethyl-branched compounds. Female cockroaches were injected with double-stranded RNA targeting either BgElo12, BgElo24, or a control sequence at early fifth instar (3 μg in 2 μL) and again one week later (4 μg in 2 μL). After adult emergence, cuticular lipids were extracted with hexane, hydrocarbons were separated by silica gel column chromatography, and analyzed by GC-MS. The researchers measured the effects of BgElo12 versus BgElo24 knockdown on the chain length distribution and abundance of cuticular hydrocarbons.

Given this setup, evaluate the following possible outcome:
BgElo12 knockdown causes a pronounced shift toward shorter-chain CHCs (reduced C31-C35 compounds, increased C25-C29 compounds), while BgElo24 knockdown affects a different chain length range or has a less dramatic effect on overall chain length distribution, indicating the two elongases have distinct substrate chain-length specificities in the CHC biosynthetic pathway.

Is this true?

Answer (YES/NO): NO